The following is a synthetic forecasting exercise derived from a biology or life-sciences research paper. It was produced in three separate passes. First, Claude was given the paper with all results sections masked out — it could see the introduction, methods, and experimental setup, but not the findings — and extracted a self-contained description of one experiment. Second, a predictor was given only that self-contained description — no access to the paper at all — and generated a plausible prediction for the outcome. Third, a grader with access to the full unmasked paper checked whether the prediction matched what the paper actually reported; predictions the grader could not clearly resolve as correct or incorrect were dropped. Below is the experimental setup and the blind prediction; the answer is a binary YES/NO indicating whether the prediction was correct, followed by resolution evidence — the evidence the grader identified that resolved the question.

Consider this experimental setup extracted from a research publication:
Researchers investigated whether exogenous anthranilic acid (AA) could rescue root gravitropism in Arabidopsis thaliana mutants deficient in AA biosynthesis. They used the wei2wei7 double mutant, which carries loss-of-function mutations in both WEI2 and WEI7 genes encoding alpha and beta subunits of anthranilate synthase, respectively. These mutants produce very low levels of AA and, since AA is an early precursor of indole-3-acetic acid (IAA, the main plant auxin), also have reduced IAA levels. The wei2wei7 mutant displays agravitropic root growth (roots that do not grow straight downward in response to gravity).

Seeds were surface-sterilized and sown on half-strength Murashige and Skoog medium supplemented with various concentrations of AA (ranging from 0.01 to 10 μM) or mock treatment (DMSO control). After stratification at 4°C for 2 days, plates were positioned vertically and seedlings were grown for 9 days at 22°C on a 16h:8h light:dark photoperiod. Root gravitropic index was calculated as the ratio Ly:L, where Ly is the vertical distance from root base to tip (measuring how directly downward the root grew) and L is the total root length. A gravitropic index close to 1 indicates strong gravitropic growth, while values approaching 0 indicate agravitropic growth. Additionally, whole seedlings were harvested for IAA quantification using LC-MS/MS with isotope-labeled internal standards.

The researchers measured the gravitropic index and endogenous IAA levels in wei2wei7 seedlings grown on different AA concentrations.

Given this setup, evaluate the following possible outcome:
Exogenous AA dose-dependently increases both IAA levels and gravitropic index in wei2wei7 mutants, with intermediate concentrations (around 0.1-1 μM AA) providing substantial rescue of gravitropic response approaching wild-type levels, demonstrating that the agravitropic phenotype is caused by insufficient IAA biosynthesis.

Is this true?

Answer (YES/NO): NO